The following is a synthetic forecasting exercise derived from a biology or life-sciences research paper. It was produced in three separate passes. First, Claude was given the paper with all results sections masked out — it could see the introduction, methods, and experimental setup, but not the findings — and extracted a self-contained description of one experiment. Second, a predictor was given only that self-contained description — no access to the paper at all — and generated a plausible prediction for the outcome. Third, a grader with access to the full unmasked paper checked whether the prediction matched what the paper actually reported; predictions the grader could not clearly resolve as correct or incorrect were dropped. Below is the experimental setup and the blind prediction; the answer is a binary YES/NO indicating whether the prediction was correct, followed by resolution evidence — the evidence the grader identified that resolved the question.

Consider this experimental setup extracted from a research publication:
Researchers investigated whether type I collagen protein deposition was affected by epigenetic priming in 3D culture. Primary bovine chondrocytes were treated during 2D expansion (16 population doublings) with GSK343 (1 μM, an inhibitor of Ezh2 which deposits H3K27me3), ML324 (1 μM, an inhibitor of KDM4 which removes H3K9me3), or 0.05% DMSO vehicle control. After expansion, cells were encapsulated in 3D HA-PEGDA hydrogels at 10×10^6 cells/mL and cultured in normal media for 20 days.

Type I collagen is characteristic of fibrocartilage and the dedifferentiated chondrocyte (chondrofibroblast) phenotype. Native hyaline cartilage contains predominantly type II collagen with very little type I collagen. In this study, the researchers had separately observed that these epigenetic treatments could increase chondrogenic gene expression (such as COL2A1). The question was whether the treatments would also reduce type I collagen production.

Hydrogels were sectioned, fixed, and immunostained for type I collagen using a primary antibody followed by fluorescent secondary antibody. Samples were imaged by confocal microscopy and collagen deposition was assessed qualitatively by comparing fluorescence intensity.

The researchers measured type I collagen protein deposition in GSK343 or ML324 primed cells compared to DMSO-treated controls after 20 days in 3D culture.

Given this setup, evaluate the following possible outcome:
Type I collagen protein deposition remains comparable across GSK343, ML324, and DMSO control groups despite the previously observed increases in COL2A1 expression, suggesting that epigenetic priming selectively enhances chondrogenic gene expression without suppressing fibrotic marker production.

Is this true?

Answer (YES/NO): YES